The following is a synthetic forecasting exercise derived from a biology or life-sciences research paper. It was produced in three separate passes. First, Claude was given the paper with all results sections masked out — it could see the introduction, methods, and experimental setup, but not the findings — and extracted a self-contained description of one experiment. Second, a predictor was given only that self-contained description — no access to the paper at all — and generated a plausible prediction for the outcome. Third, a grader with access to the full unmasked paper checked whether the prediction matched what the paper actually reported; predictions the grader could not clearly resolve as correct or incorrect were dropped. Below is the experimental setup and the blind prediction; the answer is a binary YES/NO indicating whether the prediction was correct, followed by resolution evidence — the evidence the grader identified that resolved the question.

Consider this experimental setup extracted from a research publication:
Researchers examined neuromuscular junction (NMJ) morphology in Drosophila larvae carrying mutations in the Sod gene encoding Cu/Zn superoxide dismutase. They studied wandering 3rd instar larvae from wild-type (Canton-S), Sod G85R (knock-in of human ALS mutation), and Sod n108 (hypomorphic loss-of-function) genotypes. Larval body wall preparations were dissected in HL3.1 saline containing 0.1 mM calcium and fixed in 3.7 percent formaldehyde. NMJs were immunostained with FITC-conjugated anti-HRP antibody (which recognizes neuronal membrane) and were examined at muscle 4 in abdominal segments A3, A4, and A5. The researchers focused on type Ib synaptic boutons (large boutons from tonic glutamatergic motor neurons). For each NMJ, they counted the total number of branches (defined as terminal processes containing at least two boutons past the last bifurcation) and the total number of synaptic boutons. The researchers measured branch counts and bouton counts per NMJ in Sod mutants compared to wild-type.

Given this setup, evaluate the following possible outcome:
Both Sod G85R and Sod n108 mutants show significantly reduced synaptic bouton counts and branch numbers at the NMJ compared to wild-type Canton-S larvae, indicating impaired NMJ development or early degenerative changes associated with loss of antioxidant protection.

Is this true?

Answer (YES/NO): NO